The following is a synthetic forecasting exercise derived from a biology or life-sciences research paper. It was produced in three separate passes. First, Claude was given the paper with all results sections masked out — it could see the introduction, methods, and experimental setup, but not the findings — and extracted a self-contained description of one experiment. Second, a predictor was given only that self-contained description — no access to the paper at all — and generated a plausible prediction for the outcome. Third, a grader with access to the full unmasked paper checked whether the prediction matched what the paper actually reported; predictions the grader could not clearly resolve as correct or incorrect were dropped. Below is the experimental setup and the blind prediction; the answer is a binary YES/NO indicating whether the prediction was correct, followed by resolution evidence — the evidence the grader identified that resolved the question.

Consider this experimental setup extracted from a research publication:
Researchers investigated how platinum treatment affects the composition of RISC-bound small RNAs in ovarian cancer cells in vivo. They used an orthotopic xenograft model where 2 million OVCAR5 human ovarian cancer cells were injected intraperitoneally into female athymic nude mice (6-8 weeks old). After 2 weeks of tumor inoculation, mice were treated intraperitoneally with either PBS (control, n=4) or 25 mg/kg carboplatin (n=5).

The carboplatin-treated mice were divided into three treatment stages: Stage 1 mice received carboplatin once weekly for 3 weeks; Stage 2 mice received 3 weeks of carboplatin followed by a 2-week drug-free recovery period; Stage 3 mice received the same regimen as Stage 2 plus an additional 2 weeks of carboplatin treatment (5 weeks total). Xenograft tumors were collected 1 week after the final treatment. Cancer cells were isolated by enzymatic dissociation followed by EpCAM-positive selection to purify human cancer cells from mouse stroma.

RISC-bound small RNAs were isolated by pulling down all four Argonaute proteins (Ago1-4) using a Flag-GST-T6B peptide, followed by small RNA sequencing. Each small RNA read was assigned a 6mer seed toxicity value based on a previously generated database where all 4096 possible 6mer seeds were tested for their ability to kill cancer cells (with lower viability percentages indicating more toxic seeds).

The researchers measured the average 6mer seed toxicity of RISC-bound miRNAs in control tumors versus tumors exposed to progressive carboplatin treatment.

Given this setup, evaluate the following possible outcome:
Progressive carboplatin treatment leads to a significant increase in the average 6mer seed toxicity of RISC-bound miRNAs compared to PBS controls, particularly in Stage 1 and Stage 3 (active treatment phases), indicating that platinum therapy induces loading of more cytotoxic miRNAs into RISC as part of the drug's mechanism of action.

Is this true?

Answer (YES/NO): NO